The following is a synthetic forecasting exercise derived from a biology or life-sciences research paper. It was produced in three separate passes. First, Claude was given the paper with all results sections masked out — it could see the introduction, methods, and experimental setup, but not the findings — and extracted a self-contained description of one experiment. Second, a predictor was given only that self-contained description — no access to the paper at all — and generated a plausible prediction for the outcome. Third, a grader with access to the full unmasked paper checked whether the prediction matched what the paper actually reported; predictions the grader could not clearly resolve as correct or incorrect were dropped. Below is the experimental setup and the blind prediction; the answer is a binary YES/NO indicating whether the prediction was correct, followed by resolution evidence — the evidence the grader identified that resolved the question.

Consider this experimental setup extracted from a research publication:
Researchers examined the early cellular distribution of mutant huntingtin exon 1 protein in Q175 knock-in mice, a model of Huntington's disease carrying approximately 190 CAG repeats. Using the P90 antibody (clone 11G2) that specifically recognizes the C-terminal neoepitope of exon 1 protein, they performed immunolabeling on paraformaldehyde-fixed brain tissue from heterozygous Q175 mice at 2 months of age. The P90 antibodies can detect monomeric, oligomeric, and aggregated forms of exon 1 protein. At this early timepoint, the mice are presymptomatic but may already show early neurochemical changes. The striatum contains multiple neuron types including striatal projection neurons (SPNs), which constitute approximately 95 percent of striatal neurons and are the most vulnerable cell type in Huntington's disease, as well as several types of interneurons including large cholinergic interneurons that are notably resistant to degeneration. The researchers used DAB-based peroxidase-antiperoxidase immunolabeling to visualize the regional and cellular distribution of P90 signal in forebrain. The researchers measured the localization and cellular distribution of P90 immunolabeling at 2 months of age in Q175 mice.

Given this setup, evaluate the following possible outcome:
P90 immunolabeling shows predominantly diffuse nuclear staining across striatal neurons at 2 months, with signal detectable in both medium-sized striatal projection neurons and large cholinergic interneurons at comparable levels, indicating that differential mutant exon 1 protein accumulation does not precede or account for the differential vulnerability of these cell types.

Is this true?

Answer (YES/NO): NO